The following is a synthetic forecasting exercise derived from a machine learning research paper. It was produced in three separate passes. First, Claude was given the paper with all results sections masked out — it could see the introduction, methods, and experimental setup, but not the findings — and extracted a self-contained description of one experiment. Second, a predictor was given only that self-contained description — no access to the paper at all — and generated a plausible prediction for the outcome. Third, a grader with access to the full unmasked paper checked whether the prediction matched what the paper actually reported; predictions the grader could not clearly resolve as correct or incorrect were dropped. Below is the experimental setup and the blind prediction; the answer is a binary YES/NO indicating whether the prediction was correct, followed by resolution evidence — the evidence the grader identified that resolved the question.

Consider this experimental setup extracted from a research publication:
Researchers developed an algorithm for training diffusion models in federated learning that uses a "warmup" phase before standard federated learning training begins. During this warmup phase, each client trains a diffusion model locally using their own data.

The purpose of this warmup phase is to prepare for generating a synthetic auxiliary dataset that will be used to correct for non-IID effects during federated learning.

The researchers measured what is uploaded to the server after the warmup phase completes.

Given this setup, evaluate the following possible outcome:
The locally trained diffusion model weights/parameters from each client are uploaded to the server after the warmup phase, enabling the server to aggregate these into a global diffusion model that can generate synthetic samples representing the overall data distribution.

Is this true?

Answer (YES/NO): NO